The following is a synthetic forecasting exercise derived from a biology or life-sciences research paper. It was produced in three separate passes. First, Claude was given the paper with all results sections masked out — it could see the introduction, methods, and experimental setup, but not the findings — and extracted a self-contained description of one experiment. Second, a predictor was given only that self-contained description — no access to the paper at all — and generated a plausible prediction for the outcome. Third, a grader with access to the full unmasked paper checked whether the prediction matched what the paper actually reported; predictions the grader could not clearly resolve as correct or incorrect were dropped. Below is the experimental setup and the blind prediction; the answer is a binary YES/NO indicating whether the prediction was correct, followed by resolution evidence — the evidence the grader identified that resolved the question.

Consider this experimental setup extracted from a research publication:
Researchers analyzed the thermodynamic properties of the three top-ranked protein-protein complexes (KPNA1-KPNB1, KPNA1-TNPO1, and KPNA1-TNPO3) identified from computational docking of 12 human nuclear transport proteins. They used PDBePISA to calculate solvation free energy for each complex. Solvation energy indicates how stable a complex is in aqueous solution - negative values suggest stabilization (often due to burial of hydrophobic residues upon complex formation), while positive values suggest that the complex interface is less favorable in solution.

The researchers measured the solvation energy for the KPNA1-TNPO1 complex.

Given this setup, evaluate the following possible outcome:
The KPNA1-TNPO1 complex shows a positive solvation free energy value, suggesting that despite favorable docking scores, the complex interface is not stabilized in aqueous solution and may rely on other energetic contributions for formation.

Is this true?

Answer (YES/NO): NO